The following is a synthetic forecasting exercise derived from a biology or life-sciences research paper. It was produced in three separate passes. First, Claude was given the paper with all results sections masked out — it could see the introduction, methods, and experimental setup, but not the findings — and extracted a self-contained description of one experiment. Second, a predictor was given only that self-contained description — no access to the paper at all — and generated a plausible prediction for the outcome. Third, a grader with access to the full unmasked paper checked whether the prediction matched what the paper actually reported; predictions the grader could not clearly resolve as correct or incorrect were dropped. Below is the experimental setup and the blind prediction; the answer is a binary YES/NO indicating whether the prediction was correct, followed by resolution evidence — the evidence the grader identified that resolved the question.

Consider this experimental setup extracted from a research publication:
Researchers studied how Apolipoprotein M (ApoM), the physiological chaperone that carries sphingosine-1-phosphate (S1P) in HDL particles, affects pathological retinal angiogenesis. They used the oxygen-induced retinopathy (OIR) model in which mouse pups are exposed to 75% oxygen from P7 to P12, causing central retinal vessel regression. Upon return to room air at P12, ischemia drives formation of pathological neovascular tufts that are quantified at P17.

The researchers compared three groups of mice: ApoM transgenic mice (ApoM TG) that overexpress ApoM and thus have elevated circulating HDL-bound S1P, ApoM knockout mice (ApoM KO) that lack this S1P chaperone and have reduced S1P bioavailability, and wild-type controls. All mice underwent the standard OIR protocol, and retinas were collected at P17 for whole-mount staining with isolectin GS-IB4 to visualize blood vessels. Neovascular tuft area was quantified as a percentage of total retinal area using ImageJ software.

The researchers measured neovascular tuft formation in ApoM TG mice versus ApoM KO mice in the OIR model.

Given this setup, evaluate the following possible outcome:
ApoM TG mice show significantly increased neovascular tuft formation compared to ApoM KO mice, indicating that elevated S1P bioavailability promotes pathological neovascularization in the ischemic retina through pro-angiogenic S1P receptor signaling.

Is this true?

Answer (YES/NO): NO